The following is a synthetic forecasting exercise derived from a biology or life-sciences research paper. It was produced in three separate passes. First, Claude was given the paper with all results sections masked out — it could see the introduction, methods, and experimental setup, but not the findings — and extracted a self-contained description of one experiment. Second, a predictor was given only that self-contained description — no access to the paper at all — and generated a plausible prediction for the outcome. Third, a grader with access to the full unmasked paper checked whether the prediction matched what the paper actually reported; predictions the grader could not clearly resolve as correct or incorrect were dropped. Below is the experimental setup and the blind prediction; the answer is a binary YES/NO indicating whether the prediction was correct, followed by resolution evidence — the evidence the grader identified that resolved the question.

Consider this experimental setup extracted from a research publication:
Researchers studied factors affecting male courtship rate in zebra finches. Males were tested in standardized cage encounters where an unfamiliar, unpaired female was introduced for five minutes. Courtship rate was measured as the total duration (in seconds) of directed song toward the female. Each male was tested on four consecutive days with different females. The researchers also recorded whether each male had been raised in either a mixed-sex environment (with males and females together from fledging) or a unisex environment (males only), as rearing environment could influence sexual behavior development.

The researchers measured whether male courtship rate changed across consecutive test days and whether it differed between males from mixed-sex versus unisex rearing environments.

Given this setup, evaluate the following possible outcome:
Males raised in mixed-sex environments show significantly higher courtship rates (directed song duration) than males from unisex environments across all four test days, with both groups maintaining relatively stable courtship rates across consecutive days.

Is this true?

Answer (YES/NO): NO